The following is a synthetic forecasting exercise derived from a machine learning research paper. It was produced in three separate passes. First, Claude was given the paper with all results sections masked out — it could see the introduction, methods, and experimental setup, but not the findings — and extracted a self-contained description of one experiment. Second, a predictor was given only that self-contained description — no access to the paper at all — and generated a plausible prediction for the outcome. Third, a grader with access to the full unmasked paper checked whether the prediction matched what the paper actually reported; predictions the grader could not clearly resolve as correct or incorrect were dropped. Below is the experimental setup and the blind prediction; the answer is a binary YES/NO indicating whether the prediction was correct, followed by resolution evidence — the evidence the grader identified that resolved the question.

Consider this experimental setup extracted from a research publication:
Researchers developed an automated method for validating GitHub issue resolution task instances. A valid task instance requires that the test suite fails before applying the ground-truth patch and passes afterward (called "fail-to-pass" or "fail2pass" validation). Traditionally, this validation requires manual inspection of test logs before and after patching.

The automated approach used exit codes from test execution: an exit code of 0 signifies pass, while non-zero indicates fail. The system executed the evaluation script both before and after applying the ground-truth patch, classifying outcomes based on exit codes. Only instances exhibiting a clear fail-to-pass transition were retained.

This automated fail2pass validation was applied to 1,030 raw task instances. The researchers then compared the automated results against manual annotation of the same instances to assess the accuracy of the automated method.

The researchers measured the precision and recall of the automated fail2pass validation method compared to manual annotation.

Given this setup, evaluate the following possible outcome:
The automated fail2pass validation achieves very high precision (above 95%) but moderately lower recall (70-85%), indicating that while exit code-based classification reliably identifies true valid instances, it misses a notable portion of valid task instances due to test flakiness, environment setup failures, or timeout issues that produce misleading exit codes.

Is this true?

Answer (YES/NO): NO